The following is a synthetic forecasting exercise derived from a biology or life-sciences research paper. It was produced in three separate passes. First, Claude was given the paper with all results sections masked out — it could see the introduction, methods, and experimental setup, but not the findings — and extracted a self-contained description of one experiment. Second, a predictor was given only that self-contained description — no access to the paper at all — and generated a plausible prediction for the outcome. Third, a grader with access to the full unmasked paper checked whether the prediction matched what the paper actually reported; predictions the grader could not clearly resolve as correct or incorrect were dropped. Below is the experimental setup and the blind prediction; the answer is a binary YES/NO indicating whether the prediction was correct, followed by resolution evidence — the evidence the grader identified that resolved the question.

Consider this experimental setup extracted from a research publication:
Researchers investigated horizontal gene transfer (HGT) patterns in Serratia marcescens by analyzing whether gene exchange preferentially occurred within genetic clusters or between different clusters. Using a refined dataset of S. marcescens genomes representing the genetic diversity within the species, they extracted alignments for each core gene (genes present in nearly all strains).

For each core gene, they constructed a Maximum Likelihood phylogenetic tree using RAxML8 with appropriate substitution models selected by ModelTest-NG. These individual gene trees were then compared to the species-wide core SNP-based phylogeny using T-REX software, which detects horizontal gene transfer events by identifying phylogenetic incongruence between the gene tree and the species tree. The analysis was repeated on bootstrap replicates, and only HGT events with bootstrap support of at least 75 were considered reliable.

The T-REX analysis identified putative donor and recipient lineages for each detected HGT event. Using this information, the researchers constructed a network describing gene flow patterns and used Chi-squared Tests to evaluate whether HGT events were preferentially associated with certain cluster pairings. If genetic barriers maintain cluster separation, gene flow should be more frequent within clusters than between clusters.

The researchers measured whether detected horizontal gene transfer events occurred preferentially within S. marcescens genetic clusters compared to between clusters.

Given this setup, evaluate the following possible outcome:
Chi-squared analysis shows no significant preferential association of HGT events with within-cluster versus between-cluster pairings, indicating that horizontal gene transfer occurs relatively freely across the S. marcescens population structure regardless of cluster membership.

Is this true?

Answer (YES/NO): NO